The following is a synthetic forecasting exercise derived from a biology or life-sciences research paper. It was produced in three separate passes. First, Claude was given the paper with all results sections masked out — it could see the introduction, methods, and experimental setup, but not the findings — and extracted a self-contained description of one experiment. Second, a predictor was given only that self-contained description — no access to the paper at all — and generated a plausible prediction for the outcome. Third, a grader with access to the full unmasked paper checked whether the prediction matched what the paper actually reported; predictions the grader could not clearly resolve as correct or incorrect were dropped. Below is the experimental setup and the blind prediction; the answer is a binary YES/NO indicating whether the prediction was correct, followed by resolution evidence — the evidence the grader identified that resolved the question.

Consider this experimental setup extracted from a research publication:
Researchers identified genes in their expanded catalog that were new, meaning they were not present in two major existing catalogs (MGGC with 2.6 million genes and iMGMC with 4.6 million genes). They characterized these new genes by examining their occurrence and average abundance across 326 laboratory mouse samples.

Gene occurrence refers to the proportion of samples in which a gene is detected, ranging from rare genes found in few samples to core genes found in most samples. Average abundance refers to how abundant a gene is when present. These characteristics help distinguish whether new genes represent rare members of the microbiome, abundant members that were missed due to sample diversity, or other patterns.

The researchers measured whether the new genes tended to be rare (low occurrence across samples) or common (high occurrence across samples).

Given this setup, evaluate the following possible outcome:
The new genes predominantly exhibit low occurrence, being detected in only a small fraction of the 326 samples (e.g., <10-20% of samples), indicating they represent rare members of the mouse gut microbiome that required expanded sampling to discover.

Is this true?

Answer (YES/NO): NO